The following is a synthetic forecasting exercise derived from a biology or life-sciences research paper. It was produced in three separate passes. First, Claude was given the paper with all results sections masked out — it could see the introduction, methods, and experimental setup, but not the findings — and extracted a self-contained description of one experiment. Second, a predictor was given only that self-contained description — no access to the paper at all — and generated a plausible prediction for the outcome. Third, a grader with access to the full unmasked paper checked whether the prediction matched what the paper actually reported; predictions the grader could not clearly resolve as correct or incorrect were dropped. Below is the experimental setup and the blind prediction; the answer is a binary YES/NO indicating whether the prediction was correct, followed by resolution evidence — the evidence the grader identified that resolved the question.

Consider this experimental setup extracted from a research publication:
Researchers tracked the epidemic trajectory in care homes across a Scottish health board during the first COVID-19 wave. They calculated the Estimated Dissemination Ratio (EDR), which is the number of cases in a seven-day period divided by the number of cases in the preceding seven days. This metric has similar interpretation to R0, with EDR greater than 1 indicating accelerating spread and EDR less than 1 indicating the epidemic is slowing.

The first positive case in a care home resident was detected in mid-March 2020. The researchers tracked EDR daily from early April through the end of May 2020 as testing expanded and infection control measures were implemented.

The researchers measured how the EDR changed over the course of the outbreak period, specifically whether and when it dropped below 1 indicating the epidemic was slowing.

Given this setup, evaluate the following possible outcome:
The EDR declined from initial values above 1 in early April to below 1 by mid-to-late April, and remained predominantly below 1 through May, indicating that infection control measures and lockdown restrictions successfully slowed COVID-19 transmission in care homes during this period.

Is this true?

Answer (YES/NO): YES